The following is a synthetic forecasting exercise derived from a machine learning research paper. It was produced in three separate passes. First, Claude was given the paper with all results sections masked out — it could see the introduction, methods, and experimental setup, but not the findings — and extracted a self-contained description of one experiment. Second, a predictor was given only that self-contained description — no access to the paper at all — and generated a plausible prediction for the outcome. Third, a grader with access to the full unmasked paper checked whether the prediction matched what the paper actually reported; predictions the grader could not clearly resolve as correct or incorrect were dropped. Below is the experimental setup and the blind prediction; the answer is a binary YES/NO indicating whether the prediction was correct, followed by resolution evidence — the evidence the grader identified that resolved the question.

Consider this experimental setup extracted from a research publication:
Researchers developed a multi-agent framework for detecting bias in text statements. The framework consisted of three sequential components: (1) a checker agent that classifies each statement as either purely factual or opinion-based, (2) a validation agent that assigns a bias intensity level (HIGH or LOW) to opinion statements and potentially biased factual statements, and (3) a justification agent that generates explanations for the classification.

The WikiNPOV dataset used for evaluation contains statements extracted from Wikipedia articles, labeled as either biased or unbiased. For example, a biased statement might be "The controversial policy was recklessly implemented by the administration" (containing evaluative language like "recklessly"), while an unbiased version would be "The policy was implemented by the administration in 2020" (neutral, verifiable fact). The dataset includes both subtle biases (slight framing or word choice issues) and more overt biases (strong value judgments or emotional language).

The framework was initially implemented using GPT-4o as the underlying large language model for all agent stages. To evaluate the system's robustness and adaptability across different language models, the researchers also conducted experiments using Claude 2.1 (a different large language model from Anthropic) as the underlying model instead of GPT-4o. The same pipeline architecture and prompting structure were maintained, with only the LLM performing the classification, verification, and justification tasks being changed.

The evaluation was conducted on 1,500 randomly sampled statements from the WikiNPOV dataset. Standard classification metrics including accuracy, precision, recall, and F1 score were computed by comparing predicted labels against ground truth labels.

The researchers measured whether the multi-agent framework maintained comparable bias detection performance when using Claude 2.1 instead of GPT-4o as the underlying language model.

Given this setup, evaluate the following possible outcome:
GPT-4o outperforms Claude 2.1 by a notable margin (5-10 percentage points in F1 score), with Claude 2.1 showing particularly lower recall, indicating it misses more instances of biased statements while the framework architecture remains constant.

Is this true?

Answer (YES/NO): NO